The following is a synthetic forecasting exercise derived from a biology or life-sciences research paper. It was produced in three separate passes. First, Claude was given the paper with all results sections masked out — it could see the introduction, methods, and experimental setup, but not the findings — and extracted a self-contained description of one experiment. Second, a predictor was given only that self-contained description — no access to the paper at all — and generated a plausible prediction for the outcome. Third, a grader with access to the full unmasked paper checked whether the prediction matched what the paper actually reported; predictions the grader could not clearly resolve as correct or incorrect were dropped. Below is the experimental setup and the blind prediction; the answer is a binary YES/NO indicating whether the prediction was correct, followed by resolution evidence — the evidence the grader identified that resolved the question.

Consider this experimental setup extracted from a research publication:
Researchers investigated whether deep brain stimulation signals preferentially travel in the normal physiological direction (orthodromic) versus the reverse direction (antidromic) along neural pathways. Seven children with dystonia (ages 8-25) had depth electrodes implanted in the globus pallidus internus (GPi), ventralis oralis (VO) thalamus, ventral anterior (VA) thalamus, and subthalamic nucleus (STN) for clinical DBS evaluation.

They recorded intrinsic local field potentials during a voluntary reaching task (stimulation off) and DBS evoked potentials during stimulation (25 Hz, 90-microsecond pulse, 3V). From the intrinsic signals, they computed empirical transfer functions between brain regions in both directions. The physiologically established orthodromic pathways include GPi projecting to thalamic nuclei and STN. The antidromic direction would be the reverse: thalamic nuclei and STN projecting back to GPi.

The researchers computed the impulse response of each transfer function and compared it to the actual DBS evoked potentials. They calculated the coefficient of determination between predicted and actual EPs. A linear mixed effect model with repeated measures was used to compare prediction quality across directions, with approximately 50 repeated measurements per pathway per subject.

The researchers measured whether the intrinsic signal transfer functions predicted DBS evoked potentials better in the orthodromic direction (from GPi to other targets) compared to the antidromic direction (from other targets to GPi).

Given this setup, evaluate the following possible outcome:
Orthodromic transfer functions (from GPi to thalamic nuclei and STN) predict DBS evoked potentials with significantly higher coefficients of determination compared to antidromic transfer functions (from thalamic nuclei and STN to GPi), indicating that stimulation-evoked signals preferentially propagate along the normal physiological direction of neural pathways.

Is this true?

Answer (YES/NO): YES